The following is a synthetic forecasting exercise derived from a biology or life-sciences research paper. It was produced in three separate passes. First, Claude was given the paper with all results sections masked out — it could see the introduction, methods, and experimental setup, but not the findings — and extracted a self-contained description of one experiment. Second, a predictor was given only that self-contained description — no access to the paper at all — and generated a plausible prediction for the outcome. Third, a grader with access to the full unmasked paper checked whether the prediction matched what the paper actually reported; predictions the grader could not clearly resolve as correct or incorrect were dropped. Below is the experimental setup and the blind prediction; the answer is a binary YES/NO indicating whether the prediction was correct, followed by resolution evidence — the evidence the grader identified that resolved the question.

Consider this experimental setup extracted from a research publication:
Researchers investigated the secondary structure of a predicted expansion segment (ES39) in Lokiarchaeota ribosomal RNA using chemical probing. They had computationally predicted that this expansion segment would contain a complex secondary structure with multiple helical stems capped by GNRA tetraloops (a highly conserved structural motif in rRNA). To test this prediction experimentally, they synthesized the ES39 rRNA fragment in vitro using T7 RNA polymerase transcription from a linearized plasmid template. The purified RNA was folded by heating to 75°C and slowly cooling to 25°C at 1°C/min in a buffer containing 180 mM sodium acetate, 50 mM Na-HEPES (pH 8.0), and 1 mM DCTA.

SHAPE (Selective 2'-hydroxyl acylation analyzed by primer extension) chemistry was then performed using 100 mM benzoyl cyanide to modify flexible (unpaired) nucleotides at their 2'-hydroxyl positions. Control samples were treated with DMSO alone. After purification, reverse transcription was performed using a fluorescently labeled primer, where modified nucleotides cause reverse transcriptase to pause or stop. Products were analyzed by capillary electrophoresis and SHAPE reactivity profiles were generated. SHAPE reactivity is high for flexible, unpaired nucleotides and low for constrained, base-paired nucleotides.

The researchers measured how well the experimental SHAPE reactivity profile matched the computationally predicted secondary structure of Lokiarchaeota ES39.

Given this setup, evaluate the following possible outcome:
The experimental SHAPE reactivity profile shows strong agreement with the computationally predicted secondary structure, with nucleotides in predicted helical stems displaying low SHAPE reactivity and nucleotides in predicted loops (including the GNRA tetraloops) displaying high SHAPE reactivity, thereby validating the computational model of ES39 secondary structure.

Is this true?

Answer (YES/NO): YES